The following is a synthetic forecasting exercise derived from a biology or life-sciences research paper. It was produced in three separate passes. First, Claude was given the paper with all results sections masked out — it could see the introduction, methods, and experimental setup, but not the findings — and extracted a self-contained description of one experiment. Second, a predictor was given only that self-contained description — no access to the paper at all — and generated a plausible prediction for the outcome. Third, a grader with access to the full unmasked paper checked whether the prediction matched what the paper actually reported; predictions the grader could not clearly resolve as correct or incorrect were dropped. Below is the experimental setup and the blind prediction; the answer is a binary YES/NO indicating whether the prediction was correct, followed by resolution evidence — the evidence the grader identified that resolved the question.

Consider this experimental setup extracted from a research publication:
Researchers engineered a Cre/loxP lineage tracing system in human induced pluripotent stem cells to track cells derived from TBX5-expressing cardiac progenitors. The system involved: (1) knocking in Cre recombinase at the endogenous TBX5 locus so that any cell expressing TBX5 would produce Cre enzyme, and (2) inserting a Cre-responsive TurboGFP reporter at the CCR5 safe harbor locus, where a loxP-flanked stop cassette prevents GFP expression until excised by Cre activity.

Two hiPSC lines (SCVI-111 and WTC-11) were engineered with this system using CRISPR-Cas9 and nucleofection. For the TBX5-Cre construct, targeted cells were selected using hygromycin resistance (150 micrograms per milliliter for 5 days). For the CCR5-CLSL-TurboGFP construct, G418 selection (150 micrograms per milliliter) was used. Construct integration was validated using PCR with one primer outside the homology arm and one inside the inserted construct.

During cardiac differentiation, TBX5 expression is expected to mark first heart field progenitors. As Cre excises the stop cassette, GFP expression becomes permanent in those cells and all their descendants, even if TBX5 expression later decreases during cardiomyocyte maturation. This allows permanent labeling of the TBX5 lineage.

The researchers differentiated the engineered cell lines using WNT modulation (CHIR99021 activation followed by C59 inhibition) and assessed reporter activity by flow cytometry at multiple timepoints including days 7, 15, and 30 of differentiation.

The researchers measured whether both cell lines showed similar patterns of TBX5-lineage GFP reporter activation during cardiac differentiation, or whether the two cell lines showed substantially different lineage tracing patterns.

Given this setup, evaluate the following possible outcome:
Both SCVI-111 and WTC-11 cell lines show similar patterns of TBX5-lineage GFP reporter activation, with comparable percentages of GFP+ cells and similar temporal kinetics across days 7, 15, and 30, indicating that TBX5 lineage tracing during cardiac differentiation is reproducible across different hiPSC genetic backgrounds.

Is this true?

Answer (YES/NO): YES